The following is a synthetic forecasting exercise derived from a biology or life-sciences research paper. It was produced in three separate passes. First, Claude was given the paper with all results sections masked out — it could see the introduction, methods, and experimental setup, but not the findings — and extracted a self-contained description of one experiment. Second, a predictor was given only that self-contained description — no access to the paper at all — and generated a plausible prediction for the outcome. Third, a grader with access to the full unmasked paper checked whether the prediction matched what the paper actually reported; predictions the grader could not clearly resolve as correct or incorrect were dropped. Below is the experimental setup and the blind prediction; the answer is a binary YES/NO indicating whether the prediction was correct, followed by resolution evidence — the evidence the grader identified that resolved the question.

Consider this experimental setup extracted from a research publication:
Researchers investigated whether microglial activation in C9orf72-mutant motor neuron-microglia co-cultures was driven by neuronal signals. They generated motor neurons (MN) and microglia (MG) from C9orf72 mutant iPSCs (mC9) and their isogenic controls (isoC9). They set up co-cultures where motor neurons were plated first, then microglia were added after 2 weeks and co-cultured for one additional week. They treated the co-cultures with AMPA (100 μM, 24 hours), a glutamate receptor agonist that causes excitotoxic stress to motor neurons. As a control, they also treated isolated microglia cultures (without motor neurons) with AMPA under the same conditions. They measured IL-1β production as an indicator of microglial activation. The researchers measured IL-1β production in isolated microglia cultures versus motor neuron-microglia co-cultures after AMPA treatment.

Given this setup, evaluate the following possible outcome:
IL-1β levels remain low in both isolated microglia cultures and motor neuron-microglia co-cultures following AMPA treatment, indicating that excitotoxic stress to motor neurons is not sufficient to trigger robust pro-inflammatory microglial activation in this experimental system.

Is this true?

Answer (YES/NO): NO